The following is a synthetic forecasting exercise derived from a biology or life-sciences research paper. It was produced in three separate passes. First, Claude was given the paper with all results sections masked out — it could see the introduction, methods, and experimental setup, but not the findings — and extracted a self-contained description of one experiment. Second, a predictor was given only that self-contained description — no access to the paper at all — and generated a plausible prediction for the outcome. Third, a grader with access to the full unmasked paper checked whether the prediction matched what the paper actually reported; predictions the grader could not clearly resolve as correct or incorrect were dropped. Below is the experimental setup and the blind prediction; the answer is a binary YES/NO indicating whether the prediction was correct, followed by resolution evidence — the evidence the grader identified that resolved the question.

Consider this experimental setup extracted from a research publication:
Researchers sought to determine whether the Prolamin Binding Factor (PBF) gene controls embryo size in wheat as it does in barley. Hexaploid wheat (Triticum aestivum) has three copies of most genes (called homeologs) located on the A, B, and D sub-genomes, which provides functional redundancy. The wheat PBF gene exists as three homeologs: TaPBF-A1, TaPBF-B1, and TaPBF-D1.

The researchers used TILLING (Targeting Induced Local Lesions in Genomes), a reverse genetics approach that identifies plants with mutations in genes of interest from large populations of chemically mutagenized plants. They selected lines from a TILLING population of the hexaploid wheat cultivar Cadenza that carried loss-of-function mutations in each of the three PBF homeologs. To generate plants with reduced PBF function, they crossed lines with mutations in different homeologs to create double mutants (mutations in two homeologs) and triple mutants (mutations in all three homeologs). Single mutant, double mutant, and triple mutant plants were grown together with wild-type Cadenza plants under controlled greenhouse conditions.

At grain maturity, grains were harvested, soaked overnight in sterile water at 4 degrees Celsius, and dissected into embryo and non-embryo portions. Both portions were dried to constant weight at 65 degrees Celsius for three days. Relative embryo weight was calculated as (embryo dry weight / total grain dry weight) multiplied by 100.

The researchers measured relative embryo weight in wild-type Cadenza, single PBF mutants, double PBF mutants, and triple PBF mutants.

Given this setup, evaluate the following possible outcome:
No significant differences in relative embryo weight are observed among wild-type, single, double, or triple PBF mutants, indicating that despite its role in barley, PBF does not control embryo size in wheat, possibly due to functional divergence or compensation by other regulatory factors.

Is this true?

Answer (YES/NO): NO